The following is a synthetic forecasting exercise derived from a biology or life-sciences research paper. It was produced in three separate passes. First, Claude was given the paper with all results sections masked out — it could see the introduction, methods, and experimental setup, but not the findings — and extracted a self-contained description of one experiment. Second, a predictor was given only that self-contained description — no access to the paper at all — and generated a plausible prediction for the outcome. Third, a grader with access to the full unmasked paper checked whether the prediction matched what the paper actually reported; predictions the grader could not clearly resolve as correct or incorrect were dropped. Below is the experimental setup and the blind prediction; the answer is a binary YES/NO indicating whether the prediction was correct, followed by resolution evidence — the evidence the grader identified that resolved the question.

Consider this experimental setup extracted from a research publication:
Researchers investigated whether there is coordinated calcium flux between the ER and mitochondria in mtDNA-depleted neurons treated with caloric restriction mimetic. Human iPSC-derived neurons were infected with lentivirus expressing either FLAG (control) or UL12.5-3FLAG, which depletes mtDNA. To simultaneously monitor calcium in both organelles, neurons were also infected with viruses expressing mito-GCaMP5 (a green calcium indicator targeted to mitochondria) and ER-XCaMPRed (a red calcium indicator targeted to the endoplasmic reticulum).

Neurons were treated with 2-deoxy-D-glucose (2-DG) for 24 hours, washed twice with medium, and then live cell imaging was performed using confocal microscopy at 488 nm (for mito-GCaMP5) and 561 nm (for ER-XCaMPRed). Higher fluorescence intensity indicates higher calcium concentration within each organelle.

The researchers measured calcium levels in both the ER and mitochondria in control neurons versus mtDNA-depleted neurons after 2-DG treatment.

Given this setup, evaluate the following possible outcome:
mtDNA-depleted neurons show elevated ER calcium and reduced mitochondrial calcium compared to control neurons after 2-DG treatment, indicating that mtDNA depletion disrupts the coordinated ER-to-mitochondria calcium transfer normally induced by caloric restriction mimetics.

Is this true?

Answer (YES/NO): NO